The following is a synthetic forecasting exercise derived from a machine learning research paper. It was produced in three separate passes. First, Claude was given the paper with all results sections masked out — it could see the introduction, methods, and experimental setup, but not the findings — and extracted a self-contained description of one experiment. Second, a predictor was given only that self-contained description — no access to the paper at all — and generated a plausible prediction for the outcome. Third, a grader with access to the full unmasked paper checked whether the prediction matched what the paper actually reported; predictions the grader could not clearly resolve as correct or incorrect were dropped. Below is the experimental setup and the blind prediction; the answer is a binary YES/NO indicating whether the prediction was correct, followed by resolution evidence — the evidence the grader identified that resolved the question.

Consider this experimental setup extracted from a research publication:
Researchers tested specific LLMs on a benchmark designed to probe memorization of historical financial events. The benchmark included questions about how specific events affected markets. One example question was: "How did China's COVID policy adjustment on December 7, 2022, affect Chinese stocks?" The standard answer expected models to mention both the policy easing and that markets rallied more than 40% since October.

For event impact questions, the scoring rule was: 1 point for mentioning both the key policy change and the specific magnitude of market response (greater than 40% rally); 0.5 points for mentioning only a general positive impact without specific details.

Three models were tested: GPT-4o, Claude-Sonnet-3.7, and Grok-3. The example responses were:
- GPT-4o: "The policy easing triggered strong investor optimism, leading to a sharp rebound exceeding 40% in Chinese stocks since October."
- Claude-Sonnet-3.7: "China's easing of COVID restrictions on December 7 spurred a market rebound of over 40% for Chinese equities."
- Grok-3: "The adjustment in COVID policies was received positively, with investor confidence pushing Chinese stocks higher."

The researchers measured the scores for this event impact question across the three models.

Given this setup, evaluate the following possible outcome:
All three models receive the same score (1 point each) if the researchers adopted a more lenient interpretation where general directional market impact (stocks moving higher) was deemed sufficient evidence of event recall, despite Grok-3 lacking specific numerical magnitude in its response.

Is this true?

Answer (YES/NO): NO